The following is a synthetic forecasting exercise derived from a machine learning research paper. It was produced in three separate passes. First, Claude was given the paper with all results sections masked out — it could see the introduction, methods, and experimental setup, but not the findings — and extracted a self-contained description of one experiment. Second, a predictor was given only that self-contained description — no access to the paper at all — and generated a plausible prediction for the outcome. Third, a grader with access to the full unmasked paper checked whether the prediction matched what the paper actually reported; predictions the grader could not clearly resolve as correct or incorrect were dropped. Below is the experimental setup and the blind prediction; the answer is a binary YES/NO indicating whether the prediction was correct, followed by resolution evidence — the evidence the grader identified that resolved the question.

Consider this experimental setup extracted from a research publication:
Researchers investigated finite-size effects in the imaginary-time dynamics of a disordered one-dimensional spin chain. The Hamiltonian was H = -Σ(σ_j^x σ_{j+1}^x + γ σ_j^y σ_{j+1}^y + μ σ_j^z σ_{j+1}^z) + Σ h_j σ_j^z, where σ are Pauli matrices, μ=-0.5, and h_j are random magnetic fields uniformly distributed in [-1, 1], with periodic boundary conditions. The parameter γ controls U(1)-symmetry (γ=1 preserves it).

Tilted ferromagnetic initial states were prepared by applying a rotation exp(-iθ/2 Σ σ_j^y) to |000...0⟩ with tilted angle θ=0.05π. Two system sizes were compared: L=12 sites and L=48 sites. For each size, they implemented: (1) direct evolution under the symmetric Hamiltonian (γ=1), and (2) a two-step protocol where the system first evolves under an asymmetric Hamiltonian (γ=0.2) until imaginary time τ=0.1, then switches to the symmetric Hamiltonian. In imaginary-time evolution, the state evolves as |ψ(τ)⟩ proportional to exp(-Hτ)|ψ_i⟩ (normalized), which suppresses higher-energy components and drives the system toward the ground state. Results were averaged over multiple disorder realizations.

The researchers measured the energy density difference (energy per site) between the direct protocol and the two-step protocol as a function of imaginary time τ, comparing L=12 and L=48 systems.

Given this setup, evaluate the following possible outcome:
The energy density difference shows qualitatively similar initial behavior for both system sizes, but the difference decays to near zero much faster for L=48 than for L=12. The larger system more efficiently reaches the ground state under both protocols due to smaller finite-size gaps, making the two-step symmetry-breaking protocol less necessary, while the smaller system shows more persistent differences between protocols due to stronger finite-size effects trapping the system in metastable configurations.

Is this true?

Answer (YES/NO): NO